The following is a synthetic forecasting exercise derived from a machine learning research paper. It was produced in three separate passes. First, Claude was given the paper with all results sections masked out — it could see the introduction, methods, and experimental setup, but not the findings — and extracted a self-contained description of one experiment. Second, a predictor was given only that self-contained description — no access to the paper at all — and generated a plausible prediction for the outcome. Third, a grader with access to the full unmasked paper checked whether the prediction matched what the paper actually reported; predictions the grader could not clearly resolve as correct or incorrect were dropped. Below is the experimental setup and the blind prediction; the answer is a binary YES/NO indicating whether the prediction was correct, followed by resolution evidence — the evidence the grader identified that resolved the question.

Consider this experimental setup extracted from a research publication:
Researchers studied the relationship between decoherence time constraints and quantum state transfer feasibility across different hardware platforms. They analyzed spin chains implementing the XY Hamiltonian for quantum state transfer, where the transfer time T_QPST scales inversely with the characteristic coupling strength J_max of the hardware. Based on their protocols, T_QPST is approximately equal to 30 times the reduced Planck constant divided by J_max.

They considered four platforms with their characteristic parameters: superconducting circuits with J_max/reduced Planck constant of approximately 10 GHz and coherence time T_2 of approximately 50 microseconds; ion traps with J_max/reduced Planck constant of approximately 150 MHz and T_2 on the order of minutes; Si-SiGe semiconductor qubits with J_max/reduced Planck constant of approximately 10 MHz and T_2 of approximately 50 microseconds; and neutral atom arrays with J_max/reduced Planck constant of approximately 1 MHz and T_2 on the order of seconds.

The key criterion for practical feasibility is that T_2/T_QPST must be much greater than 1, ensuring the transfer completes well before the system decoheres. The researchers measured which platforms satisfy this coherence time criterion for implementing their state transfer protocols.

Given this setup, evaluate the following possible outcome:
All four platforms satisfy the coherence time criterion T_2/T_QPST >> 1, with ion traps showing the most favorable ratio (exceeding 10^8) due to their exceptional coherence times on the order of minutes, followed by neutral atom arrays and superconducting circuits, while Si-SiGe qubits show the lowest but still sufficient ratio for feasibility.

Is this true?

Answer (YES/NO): NO